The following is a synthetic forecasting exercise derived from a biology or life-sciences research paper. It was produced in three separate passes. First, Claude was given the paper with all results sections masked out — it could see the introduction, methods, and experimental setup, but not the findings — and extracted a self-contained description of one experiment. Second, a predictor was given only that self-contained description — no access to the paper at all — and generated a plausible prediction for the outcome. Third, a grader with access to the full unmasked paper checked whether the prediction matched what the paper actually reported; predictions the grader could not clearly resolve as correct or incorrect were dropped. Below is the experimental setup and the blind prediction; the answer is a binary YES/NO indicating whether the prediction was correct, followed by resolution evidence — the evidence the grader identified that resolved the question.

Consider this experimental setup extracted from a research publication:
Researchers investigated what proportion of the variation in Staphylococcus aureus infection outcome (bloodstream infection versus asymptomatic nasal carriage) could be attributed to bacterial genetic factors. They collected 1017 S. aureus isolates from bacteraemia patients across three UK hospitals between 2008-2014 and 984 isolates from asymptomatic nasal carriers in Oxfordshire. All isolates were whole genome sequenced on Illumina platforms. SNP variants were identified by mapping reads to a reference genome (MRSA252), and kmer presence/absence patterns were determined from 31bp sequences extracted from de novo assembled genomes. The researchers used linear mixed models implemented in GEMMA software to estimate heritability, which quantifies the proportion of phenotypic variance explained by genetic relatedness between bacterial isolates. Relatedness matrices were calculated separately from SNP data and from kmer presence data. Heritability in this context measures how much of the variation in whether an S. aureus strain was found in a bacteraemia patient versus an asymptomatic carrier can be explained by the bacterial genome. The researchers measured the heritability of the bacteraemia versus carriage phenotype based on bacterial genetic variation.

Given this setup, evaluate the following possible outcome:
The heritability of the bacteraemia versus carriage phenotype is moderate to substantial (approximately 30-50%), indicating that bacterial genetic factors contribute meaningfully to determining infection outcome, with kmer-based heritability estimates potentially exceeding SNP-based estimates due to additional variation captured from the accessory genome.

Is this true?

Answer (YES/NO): NO